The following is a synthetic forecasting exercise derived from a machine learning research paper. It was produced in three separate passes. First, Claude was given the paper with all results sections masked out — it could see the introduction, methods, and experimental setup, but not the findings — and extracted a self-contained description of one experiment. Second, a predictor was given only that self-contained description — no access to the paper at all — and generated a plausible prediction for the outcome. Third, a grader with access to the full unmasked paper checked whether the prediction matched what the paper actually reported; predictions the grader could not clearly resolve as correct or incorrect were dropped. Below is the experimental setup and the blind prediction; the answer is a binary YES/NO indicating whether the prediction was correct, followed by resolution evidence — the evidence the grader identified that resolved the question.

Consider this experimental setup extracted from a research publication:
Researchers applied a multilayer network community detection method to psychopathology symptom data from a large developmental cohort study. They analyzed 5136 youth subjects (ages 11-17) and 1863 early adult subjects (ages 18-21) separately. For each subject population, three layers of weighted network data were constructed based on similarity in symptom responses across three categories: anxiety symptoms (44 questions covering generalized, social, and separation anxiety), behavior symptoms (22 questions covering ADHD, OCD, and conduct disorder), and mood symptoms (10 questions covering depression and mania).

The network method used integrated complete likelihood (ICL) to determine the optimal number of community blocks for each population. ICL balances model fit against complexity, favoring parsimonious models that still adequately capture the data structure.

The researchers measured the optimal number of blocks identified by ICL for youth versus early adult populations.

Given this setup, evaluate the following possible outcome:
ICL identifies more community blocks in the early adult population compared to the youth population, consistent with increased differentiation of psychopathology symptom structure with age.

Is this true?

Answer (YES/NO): YES